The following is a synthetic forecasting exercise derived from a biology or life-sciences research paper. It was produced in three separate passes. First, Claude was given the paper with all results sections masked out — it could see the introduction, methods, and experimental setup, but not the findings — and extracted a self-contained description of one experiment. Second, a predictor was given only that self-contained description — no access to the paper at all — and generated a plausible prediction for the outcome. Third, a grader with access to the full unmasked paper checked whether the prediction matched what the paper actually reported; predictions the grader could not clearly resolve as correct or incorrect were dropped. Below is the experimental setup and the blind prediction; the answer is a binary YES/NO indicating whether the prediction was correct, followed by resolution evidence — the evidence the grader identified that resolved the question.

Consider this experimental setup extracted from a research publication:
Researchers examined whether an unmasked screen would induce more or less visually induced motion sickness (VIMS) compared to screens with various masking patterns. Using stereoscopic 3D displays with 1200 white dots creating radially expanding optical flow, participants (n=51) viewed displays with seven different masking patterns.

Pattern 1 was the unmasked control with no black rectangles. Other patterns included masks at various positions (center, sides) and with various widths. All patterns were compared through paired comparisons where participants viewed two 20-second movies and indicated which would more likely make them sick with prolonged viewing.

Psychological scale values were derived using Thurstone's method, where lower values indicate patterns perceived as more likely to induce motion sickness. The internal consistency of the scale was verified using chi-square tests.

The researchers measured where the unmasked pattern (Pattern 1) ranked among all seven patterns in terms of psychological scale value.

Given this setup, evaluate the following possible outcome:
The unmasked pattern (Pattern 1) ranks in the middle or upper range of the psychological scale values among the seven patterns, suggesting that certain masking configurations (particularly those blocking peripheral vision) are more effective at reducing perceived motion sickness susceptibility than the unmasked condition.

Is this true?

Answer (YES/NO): YES